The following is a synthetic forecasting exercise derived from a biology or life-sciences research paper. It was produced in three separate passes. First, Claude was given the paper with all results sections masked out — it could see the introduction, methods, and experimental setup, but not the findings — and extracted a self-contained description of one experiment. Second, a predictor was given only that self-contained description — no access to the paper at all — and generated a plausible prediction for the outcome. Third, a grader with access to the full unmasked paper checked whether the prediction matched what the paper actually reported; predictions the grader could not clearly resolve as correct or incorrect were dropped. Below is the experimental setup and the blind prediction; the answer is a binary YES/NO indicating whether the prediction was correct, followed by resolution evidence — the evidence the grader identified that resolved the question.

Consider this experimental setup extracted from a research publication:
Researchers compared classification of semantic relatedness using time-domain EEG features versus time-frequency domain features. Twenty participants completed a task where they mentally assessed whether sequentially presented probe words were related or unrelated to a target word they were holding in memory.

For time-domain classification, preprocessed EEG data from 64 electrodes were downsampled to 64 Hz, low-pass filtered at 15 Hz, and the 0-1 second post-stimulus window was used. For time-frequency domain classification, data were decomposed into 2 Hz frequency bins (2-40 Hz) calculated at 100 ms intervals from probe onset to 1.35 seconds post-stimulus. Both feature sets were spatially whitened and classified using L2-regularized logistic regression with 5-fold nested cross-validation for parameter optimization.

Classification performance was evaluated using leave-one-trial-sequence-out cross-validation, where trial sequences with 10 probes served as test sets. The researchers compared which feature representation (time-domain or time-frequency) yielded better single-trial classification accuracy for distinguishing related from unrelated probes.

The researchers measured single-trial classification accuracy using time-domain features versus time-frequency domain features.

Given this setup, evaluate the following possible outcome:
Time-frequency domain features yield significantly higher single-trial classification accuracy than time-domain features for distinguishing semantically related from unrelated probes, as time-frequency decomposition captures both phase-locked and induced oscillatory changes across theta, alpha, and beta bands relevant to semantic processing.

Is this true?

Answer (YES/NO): NO